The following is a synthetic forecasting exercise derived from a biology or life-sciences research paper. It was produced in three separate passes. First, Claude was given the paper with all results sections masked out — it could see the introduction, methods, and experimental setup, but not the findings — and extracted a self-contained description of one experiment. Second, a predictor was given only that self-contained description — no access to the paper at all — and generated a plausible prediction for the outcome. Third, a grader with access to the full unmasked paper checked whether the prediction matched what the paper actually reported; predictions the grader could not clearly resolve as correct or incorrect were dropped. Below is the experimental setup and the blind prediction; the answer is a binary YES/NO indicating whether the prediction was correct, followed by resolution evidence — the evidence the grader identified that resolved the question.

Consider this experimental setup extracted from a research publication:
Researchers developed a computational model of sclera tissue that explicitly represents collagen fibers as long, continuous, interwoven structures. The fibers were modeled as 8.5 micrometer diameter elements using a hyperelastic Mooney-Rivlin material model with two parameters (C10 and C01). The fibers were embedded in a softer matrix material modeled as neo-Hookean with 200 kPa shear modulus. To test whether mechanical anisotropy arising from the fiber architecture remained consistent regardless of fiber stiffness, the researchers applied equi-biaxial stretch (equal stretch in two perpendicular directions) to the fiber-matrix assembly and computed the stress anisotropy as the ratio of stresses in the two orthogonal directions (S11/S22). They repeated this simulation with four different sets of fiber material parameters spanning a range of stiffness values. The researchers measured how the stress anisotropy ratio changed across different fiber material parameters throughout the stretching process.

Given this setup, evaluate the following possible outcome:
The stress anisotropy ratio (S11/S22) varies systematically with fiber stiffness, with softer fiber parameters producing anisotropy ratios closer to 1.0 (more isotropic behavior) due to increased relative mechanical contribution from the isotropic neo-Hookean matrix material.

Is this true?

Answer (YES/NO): NO